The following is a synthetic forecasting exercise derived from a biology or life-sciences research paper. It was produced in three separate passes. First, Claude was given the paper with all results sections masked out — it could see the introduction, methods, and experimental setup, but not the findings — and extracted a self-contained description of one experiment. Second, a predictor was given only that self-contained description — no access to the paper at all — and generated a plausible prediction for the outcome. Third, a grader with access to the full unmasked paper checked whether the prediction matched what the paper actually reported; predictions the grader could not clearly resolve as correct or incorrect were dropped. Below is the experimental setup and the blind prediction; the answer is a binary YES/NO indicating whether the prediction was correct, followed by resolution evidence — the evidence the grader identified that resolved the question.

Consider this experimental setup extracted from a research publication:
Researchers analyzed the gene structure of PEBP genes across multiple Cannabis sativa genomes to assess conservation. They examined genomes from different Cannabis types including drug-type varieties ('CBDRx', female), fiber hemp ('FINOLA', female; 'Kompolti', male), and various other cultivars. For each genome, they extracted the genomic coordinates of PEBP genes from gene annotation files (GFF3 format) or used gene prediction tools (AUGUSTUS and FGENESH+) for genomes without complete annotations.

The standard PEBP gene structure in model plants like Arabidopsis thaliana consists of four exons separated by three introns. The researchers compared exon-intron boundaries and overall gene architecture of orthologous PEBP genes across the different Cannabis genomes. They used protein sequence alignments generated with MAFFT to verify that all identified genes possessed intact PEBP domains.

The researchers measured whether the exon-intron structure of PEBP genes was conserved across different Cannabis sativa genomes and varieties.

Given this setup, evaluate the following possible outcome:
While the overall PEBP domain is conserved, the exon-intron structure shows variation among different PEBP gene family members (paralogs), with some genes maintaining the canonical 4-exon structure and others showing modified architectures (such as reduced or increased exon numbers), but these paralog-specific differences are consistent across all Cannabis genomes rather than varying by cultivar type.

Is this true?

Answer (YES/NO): NO